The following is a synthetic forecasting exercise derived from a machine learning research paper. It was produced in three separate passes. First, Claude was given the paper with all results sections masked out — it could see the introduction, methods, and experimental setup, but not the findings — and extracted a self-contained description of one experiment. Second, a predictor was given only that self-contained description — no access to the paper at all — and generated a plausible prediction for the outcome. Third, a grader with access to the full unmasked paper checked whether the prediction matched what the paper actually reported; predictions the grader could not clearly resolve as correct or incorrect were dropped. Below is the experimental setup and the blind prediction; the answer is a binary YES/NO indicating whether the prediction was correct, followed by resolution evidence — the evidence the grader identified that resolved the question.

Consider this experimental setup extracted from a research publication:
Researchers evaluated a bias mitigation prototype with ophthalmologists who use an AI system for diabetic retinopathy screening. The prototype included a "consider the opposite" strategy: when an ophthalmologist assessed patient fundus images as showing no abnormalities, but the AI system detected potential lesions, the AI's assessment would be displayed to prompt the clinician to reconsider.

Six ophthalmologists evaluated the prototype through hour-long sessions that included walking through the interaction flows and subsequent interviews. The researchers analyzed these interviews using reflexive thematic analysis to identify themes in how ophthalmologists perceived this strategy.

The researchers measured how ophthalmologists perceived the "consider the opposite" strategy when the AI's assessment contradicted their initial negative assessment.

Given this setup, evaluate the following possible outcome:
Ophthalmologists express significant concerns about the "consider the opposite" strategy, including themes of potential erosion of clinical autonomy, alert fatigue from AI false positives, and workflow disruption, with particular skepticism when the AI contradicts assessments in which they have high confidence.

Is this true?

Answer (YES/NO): NO